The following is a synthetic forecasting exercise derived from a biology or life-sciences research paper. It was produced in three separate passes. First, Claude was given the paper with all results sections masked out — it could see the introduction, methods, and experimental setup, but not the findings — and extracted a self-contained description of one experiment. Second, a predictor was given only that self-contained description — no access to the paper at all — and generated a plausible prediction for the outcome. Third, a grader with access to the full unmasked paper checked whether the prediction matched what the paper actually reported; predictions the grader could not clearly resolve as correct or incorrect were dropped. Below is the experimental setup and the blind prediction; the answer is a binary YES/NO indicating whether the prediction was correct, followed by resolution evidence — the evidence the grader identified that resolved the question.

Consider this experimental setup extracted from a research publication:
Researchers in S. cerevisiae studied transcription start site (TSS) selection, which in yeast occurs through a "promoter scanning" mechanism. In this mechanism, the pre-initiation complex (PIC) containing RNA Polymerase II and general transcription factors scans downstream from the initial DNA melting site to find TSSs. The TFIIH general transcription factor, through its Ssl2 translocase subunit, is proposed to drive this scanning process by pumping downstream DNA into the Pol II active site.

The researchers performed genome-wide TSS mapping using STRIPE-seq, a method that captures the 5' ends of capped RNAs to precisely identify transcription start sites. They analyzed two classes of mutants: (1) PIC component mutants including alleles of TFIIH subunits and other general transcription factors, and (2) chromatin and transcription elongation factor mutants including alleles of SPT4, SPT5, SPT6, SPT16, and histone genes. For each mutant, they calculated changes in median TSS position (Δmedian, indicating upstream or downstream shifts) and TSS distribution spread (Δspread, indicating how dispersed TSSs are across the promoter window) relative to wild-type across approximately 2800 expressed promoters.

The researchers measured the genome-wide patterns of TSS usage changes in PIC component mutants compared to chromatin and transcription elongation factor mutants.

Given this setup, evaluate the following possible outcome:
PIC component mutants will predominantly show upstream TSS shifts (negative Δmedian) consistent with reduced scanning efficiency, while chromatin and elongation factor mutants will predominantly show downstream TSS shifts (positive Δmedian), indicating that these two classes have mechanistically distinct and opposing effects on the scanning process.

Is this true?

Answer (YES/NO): NO